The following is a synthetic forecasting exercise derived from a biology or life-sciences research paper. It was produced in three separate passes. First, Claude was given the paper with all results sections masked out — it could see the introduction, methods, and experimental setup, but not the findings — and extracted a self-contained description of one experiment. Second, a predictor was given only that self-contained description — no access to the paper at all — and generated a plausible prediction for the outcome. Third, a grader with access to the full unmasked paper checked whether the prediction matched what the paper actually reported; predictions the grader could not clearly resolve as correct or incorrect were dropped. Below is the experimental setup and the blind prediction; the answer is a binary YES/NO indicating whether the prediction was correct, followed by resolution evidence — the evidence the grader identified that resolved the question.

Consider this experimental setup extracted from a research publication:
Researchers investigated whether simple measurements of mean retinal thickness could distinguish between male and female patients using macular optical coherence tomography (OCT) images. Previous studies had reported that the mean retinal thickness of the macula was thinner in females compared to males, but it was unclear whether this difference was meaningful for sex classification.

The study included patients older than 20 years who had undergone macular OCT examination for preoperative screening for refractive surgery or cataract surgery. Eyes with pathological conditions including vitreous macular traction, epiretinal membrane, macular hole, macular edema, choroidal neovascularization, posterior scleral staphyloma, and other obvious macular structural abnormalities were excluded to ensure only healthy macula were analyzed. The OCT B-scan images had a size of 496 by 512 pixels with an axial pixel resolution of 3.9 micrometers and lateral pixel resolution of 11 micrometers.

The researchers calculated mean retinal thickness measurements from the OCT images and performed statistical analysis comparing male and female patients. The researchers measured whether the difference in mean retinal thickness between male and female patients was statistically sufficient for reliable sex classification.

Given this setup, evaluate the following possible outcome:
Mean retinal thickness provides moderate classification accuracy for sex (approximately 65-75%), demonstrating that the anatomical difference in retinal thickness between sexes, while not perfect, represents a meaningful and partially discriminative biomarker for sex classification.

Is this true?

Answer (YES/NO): NO